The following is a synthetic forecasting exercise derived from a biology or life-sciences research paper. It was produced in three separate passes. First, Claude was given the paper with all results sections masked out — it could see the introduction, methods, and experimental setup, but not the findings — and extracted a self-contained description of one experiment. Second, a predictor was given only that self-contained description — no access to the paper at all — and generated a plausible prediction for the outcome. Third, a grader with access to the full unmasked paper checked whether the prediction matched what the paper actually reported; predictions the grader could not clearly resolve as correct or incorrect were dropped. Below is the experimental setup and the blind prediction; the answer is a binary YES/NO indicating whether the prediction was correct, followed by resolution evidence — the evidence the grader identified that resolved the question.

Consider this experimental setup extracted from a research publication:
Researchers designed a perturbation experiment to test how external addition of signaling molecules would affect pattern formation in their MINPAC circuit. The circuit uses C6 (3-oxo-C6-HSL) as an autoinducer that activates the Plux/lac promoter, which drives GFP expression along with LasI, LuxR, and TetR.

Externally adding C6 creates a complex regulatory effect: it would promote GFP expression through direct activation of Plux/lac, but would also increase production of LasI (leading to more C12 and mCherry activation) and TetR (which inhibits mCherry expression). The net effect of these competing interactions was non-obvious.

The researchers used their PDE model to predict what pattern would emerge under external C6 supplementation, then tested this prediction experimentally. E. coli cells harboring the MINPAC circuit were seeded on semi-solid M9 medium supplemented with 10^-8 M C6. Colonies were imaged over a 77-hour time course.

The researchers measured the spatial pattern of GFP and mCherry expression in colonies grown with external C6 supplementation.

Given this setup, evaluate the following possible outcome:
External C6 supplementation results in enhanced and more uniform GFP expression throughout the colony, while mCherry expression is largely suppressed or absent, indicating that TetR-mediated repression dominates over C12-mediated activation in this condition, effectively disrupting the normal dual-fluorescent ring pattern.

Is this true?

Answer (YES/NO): NO